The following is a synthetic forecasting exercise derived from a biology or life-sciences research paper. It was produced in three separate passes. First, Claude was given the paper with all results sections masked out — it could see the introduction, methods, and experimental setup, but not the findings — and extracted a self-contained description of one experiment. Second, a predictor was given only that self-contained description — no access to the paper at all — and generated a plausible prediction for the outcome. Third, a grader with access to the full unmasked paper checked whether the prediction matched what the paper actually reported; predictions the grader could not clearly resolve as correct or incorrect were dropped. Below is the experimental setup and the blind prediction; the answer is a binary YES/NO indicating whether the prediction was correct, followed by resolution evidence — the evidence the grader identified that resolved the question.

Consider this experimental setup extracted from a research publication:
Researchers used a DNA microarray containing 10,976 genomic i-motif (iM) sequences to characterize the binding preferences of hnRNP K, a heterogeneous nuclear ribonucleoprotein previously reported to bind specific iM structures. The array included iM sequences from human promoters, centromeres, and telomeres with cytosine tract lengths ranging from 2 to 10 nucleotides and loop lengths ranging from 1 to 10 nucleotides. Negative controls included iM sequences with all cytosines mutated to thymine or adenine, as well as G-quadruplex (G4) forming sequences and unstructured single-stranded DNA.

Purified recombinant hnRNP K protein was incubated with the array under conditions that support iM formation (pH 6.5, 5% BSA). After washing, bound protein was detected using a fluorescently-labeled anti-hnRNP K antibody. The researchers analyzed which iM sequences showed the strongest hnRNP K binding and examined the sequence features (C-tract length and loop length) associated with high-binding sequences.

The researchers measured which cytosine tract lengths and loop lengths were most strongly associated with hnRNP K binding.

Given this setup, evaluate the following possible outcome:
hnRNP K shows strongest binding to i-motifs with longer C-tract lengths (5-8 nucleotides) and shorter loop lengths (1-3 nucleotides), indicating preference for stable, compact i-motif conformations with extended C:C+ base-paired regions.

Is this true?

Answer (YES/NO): NO